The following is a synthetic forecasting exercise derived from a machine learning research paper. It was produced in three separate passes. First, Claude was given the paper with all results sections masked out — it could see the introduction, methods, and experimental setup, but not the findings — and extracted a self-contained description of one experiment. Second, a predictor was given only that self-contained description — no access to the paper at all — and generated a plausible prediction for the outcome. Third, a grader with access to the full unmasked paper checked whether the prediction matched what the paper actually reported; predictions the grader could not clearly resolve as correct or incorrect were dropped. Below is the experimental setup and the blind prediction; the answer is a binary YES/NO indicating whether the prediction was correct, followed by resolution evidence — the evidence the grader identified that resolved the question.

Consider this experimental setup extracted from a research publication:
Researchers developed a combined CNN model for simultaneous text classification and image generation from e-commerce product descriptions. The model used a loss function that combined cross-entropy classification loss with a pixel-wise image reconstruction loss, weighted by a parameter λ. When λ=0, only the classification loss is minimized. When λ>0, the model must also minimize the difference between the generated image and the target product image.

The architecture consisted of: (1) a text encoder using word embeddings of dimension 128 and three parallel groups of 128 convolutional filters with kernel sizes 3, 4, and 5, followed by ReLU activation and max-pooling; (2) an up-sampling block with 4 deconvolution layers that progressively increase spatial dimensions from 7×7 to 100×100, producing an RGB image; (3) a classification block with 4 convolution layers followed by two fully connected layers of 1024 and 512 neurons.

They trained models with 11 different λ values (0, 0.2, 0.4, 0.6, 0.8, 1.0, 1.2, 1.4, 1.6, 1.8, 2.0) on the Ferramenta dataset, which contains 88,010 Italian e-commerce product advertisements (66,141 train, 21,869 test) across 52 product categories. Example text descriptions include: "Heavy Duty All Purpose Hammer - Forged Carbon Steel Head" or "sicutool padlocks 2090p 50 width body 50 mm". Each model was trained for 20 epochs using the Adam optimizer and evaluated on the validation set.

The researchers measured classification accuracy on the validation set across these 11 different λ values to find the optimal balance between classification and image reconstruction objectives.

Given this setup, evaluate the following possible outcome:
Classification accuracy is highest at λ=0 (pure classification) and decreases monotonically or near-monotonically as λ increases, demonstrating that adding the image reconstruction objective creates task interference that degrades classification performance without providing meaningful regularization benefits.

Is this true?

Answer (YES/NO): NO